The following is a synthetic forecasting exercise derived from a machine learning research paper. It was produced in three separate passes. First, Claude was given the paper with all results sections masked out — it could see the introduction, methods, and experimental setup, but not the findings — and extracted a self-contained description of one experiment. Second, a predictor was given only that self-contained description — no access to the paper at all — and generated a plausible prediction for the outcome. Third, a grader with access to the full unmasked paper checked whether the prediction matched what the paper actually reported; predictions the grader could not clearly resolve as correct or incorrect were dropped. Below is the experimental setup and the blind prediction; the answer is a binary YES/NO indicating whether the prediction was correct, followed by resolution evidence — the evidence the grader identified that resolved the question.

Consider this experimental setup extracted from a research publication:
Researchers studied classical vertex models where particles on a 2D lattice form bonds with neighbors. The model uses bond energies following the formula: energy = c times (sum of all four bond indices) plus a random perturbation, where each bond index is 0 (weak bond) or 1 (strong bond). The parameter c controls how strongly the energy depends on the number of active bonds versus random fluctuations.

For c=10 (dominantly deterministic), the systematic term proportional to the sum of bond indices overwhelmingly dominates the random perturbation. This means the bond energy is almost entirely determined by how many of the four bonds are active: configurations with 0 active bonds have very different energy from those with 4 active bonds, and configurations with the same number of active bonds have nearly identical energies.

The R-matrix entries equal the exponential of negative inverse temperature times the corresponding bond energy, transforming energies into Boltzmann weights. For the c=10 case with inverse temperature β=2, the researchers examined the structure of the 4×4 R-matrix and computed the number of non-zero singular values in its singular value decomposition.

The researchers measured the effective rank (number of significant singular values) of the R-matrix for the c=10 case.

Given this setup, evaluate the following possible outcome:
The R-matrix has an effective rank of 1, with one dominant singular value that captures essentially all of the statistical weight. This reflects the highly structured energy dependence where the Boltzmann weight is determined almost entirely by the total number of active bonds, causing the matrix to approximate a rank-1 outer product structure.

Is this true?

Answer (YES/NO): YES